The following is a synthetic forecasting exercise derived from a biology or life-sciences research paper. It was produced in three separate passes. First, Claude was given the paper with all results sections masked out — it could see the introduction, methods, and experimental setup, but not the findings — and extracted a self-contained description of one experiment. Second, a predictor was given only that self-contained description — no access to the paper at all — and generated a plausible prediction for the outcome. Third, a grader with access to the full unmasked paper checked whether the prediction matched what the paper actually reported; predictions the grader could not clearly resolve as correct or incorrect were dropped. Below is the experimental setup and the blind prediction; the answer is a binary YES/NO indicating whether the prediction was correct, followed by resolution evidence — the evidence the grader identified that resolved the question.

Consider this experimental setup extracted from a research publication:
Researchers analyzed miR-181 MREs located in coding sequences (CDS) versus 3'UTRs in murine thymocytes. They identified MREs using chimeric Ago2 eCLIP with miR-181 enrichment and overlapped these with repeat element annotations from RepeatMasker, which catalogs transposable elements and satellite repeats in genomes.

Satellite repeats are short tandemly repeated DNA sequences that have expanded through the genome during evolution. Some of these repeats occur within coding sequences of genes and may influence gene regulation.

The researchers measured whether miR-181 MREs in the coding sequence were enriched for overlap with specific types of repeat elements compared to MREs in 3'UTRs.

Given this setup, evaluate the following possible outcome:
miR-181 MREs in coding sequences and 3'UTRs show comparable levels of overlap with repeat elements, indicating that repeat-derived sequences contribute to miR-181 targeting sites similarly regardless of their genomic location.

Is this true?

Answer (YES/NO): NO